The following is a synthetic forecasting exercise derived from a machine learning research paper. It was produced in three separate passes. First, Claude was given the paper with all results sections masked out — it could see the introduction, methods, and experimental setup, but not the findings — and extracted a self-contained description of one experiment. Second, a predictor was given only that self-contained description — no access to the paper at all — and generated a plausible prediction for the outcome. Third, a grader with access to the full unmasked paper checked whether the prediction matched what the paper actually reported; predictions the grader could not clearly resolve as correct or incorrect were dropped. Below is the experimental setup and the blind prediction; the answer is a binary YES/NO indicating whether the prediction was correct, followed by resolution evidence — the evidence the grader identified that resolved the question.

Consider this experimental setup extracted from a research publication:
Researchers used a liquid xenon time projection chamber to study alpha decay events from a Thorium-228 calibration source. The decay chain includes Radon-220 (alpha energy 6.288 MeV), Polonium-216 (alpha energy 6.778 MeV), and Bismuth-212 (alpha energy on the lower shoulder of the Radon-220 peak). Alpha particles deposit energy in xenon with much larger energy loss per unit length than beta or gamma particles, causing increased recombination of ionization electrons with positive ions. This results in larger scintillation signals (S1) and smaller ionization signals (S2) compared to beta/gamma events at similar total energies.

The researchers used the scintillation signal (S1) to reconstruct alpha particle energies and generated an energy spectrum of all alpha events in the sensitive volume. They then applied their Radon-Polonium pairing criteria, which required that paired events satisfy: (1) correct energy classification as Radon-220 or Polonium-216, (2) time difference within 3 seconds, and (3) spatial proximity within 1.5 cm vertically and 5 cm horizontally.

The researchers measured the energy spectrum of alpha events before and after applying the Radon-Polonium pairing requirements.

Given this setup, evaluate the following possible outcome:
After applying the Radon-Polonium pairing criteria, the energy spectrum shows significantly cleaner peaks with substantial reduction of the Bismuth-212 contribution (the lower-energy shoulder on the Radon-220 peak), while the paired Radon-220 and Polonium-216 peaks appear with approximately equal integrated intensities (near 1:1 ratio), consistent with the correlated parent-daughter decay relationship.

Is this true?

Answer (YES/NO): YES